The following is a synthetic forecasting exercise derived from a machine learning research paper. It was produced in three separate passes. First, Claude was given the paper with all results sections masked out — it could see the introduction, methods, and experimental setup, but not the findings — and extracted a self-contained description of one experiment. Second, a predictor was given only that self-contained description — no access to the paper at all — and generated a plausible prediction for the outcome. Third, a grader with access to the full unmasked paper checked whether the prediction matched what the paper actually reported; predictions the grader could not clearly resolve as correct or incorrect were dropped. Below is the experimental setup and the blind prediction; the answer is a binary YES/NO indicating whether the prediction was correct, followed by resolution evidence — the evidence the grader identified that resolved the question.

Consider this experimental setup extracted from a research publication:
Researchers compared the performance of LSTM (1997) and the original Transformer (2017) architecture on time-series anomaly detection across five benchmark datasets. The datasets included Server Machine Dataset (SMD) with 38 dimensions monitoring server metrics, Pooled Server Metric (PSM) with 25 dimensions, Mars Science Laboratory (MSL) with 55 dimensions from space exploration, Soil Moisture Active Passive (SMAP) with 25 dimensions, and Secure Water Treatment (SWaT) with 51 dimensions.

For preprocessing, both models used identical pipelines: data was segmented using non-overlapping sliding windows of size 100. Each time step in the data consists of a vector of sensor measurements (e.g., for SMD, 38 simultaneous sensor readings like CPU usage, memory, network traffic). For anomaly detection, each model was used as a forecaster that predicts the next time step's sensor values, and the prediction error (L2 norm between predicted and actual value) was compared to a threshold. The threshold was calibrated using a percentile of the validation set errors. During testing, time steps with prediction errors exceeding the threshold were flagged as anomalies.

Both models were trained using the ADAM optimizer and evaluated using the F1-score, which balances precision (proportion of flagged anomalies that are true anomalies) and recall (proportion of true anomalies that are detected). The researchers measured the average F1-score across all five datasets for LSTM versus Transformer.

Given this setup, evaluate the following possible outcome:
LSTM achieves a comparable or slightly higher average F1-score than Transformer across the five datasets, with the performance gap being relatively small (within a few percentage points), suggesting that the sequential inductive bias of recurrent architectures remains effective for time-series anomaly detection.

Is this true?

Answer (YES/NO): YES